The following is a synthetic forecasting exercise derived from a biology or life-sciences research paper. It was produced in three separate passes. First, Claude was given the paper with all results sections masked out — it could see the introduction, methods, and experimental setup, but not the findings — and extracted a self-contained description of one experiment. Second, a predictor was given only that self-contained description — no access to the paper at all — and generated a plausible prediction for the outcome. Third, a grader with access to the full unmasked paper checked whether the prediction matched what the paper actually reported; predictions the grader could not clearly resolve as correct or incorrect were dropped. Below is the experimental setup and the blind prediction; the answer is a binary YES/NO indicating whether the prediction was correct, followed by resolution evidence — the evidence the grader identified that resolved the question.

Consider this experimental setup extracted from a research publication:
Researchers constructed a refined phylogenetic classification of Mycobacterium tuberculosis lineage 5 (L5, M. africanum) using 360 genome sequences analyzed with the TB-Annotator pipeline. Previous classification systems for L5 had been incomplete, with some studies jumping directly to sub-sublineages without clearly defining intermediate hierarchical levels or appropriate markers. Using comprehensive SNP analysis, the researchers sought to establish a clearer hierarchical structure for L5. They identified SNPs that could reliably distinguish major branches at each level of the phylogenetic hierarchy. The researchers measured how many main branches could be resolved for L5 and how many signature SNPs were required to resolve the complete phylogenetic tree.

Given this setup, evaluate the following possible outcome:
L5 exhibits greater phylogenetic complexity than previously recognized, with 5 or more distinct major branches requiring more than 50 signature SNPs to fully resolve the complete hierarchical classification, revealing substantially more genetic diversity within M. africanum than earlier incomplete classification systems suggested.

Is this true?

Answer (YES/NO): NO